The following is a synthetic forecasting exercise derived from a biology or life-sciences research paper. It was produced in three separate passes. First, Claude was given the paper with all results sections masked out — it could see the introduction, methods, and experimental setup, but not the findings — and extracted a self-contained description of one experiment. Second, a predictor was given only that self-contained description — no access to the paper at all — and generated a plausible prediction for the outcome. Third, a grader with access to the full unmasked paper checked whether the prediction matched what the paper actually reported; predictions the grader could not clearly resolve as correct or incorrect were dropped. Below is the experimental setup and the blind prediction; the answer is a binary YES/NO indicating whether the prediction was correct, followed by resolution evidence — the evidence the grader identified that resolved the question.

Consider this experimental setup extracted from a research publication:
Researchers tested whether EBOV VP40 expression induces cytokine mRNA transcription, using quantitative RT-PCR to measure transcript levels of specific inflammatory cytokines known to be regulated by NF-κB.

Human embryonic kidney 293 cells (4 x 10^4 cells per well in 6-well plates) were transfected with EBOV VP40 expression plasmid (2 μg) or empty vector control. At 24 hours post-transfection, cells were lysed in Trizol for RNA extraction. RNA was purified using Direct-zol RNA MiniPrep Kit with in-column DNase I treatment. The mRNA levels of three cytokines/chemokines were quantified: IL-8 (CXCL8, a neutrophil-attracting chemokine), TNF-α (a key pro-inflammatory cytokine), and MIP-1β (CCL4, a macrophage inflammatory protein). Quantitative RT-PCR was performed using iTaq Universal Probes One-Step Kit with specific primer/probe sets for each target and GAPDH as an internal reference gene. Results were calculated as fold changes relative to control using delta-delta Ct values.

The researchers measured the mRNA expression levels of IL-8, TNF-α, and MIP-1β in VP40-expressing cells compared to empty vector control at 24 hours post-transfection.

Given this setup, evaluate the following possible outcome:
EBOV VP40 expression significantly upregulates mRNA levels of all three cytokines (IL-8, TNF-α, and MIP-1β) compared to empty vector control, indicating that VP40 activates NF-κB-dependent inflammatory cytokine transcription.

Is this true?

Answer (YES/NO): YES